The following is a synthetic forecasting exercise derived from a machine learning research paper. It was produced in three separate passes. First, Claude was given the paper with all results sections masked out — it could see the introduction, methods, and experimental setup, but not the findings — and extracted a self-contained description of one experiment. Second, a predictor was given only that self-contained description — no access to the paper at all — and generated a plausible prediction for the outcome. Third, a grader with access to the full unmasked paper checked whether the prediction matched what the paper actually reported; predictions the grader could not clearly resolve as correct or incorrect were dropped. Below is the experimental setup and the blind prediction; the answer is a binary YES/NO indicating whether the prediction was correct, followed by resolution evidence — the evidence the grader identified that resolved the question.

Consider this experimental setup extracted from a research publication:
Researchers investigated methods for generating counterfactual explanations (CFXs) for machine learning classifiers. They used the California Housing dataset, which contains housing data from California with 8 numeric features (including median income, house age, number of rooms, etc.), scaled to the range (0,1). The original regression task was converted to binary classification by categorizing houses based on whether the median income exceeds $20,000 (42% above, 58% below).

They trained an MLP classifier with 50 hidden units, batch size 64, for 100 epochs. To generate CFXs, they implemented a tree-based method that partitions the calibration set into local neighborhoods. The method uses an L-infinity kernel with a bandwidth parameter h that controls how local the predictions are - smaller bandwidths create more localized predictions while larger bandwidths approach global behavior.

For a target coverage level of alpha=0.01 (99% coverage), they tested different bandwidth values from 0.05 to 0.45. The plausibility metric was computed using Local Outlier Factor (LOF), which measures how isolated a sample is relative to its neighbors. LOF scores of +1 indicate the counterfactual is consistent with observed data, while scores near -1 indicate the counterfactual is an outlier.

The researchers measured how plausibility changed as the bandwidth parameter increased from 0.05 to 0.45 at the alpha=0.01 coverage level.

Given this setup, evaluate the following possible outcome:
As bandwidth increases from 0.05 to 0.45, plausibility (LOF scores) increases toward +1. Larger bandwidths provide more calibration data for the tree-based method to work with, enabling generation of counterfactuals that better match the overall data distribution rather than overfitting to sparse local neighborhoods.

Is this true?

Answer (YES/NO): NO